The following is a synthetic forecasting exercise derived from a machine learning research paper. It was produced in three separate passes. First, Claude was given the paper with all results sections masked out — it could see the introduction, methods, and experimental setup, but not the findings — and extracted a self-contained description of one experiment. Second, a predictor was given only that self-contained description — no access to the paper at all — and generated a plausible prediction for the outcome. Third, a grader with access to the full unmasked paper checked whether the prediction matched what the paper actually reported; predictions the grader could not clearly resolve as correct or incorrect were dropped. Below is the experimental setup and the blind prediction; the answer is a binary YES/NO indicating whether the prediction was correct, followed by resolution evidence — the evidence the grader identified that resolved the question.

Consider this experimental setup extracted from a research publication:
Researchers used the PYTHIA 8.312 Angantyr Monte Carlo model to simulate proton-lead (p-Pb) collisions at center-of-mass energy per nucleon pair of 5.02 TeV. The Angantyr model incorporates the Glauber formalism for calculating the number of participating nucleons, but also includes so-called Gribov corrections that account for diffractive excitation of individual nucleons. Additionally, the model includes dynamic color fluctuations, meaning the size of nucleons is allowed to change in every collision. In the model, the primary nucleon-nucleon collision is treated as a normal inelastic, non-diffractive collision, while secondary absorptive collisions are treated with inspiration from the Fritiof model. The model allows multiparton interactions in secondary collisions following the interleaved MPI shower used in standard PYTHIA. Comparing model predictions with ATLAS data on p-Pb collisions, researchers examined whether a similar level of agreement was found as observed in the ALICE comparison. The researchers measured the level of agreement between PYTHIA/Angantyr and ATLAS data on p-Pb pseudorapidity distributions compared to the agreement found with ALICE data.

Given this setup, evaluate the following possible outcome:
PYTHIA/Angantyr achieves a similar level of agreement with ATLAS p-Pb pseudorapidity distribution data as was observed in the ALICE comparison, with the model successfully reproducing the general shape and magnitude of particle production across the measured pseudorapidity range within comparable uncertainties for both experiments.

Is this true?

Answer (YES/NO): YES